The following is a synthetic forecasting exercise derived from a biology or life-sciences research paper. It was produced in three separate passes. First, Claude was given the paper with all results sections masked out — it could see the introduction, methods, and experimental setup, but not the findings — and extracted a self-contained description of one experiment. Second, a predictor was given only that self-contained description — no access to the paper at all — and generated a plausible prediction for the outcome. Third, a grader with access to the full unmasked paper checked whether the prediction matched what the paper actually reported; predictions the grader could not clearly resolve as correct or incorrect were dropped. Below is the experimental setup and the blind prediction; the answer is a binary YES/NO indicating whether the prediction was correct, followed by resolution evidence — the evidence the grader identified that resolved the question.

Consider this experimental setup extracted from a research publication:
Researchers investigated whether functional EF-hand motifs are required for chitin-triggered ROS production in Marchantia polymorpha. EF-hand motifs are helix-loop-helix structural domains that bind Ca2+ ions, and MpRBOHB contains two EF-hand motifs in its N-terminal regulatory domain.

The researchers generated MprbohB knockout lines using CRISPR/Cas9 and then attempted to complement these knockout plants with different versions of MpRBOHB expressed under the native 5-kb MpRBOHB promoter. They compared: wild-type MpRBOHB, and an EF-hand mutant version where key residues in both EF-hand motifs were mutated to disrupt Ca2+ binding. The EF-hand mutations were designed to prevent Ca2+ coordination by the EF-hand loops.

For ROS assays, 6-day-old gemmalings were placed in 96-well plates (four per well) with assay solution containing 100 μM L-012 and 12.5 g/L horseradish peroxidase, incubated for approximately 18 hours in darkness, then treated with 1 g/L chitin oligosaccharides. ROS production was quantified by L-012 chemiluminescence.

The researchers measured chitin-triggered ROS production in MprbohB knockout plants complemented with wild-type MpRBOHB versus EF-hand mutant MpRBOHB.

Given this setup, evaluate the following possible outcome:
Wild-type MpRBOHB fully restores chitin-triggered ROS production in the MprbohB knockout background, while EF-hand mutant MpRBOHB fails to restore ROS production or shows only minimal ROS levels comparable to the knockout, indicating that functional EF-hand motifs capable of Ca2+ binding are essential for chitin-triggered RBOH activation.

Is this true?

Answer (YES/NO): YES